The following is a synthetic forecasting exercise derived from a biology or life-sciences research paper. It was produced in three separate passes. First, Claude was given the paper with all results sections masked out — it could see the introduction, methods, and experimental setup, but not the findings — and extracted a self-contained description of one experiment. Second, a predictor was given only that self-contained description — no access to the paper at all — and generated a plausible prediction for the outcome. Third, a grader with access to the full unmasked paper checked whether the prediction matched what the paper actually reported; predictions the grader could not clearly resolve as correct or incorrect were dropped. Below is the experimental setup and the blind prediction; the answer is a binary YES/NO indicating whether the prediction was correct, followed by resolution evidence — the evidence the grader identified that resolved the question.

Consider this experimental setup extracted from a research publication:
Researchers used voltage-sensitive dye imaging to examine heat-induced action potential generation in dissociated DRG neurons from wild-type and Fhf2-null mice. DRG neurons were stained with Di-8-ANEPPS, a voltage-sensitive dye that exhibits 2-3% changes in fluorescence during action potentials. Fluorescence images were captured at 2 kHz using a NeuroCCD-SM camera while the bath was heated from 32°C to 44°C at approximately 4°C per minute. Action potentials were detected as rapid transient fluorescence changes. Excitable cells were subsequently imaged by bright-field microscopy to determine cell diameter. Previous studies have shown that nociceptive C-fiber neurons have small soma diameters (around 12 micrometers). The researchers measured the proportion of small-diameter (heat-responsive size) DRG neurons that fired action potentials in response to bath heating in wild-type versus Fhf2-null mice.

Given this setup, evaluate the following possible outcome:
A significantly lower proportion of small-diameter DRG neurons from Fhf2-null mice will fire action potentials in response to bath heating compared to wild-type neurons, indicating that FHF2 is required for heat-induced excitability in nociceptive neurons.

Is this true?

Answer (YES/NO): NO